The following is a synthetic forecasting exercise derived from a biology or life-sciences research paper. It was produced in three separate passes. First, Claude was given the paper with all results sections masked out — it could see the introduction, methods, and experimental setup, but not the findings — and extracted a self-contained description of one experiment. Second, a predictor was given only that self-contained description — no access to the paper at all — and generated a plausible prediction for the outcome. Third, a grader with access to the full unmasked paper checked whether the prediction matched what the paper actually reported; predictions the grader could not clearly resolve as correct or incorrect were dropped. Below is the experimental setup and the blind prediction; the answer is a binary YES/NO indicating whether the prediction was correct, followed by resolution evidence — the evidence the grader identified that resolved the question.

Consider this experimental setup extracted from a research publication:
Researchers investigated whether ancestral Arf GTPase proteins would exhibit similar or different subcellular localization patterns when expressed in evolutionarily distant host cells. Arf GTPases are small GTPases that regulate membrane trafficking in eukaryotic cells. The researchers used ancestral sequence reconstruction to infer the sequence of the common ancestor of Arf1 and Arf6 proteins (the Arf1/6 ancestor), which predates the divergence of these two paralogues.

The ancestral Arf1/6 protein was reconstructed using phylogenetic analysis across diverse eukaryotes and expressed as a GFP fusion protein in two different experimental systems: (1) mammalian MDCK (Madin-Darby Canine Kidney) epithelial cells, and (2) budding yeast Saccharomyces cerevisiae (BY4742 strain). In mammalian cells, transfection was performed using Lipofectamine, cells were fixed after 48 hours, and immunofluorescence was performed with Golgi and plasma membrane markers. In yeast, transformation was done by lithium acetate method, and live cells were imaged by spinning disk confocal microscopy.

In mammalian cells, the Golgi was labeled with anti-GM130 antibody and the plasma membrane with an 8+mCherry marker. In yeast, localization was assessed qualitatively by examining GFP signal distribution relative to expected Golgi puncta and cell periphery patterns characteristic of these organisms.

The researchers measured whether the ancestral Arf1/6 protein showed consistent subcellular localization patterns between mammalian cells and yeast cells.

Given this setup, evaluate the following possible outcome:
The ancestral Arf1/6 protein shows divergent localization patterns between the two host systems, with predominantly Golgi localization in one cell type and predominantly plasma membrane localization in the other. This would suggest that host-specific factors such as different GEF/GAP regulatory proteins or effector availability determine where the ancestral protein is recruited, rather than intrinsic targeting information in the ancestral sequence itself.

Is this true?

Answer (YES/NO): NO